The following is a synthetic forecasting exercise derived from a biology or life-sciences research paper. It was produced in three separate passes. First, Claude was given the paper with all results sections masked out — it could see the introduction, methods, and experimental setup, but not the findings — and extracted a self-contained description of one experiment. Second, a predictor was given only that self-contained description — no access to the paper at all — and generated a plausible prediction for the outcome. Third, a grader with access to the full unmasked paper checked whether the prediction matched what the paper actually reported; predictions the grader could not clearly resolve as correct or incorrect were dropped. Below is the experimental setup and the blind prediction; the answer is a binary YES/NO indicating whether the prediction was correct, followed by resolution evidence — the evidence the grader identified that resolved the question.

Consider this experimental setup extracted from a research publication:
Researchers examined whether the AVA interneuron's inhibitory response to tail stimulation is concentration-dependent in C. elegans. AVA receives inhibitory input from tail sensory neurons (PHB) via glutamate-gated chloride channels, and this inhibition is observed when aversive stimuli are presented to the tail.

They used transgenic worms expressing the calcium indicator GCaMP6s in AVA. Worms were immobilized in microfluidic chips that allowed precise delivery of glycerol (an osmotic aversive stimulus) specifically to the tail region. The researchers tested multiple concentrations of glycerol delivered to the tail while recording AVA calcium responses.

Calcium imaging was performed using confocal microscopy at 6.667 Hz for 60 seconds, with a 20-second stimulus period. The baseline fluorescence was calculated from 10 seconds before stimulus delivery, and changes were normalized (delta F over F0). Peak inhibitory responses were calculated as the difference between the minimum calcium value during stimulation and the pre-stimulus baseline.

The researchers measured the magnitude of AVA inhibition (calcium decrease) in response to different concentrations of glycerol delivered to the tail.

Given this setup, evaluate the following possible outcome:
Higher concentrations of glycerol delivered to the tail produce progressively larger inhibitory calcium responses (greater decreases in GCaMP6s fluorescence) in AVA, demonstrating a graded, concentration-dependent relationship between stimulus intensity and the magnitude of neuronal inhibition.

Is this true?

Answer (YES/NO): NO